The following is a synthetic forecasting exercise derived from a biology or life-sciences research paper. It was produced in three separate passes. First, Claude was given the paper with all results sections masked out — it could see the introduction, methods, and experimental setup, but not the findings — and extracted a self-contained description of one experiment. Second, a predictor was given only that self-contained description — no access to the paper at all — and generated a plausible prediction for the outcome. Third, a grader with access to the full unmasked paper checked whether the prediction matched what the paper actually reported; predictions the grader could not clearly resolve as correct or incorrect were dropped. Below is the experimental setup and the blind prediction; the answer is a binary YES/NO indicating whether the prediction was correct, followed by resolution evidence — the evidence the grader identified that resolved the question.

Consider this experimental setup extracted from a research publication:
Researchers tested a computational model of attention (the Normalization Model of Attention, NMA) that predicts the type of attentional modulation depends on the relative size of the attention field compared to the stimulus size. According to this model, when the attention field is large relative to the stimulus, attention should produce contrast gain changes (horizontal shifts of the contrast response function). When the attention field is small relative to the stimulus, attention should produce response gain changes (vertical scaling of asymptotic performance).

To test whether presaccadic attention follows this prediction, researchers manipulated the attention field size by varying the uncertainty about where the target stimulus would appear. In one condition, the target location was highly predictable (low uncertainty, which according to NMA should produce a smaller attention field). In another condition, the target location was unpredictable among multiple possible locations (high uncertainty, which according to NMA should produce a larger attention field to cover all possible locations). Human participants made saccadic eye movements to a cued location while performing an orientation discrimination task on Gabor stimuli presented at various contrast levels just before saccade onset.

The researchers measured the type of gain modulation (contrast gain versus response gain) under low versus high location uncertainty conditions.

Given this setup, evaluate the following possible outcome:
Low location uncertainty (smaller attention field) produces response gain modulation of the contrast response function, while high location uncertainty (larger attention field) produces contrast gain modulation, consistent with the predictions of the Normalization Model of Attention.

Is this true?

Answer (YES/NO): NO